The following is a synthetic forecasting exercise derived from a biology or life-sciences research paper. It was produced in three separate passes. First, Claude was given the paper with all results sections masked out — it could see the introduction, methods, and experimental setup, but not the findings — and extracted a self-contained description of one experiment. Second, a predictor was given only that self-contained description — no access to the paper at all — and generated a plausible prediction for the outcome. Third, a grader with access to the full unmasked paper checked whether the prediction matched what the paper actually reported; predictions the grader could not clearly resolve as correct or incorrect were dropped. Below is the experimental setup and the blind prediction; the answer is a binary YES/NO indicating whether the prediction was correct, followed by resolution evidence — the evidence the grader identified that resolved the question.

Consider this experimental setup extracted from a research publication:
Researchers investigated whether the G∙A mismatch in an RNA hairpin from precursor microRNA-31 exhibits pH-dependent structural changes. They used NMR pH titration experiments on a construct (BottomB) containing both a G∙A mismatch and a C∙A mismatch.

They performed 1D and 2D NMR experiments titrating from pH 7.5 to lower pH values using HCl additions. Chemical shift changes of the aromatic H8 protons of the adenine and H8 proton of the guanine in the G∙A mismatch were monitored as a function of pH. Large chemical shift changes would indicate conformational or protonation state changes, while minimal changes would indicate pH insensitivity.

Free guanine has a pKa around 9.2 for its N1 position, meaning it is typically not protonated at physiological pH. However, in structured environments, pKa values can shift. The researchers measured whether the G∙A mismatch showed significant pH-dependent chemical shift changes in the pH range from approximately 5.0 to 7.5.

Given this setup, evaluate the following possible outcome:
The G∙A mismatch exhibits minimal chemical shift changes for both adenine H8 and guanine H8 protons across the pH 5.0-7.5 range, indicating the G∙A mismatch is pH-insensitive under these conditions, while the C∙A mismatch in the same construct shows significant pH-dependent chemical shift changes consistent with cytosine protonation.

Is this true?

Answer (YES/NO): NO